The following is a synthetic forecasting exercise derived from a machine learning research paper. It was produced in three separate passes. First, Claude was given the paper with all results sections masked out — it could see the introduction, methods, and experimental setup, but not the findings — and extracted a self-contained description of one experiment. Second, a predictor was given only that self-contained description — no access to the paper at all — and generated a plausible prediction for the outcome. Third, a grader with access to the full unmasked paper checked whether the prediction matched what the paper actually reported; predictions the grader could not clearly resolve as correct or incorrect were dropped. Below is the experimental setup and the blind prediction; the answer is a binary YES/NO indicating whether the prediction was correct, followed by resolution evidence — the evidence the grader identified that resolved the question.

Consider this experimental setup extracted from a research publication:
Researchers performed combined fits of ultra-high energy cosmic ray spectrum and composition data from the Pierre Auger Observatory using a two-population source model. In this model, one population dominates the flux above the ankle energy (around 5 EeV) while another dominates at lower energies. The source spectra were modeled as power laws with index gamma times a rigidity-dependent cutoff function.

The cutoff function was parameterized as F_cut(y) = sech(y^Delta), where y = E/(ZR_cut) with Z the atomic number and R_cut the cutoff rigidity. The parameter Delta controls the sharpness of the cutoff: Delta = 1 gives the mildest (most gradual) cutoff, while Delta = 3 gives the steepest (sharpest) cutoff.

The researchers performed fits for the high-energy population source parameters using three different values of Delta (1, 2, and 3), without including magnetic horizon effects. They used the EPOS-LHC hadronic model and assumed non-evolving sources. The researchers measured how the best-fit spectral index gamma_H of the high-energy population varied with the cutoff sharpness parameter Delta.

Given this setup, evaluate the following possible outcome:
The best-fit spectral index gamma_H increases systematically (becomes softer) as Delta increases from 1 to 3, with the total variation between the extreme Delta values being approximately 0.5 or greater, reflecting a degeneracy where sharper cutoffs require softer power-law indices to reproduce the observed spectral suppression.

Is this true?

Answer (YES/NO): YES